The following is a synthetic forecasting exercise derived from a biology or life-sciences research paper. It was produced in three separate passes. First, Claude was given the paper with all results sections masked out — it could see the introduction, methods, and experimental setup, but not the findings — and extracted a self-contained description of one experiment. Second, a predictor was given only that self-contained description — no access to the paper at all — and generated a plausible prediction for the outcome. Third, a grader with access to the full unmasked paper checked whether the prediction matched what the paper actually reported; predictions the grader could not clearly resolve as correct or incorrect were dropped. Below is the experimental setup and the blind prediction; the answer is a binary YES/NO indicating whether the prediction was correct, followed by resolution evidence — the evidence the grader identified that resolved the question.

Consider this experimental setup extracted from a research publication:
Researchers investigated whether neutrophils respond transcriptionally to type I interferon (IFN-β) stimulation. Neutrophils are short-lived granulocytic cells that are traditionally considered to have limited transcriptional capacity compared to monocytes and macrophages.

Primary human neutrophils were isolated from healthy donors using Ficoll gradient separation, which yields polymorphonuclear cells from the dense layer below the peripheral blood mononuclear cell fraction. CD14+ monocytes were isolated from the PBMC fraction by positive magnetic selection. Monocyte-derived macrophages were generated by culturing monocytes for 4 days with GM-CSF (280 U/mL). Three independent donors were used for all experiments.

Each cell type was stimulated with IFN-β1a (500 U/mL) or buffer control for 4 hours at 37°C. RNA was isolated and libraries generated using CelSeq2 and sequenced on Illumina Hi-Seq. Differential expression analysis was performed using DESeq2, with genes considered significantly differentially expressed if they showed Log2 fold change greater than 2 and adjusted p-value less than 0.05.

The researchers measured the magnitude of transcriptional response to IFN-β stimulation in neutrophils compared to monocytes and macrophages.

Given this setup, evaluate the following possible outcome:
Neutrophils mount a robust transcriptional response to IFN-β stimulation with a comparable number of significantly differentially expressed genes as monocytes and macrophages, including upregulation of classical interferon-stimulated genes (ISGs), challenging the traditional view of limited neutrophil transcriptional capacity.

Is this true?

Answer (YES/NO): YES